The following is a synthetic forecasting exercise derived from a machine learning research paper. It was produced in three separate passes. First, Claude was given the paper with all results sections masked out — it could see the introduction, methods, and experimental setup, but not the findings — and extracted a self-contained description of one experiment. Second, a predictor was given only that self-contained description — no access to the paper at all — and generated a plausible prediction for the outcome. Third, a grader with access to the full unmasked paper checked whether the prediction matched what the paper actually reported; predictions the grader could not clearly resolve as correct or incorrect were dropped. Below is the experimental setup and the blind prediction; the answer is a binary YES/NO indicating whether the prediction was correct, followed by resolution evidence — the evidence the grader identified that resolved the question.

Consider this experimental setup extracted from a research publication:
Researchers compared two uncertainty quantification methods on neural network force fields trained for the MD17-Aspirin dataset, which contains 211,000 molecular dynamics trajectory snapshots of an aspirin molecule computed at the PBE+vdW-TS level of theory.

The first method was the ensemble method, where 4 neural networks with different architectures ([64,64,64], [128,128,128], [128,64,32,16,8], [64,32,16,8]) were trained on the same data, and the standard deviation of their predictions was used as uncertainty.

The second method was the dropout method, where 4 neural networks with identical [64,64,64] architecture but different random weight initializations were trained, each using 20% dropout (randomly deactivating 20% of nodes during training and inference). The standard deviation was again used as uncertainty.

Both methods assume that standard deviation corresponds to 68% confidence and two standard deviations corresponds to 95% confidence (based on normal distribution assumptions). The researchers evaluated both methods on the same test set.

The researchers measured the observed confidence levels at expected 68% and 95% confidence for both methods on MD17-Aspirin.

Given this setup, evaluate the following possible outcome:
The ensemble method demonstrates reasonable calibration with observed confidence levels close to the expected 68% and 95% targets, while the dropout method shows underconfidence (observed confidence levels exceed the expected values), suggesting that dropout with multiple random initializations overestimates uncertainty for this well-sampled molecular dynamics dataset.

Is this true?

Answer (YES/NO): NO